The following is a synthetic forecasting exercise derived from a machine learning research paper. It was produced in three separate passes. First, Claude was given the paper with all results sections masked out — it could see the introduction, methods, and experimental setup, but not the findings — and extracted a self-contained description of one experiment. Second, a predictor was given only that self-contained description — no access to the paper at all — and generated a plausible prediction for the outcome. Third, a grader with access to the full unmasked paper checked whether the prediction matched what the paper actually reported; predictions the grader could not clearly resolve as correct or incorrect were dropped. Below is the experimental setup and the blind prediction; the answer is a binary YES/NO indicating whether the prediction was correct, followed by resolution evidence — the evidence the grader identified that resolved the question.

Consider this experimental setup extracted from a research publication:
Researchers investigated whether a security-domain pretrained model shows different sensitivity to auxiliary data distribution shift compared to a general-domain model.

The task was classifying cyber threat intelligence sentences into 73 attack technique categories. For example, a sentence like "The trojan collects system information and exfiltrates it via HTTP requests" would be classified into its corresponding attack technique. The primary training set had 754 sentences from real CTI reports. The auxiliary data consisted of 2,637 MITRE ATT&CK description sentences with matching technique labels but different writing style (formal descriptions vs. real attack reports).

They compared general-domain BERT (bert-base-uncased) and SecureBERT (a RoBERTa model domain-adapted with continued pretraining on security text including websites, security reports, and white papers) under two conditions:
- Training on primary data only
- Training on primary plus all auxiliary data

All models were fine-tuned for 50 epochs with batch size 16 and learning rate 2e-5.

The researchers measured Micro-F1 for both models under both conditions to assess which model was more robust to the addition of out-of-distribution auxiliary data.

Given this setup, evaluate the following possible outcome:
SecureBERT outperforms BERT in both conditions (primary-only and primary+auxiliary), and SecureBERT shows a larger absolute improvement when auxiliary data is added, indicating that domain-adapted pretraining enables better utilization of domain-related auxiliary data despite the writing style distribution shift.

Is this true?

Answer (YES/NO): NO